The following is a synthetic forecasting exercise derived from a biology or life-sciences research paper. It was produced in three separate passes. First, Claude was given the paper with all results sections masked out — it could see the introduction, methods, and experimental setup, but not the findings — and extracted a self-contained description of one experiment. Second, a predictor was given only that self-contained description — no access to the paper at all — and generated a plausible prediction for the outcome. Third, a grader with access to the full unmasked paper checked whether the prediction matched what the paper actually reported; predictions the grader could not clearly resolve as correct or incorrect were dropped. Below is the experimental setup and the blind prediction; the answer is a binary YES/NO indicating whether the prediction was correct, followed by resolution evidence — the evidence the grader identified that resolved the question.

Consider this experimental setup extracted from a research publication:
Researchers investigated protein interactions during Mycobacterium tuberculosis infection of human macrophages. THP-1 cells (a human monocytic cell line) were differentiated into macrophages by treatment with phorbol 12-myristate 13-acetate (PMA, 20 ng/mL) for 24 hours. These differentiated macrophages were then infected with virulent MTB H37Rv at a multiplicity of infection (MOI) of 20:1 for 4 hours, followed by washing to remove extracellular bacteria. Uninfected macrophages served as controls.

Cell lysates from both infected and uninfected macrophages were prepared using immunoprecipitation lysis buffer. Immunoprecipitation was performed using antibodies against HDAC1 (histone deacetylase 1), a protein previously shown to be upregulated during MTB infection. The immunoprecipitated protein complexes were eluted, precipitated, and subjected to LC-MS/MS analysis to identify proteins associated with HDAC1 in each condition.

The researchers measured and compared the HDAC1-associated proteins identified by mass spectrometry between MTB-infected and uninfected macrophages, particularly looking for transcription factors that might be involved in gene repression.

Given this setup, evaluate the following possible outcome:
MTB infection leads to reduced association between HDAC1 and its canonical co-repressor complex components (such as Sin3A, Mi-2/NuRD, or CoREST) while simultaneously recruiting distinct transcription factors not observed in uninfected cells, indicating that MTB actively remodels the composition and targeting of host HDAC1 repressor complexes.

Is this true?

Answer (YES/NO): NO